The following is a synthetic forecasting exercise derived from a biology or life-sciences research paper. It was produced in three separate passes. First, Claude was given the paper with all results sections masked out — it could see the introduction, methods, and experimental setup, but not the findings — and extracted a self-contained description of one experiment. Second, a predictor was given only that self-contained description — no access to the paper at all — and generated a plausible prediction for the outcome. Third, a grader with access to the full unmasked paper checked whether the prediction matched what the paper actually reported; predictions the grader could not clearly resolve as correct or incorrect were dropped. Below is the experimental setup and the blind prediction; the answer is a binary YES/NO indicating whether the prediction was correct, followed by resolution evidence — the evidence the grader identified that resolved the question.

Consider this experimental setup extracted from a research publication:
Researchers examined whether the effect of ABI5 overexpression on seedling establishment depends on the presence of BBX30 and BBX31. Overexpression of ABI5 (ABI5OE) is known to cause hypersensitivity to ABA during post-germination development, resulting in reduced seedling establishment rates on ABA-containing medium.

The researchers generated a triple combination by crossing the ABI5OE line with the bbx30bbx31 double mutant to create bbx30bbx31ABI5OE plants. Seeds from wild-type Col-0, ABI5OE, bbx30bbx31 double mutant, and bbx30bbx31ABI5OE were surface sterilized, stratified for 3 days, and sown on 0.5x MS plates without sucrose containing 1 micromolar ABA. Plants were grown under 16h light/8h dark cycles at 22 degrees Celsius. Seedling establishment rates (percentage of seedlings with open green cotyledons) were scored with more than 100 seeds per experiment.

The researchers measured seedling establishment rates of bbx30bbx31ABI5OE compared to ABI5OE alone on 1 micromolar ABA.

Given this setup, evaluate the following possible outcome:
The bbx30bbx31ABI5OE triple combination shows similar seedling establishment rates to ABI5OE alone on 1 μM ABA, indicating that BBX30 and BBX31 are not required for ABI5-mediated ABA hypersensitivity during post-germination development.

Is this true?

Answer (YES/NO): NO